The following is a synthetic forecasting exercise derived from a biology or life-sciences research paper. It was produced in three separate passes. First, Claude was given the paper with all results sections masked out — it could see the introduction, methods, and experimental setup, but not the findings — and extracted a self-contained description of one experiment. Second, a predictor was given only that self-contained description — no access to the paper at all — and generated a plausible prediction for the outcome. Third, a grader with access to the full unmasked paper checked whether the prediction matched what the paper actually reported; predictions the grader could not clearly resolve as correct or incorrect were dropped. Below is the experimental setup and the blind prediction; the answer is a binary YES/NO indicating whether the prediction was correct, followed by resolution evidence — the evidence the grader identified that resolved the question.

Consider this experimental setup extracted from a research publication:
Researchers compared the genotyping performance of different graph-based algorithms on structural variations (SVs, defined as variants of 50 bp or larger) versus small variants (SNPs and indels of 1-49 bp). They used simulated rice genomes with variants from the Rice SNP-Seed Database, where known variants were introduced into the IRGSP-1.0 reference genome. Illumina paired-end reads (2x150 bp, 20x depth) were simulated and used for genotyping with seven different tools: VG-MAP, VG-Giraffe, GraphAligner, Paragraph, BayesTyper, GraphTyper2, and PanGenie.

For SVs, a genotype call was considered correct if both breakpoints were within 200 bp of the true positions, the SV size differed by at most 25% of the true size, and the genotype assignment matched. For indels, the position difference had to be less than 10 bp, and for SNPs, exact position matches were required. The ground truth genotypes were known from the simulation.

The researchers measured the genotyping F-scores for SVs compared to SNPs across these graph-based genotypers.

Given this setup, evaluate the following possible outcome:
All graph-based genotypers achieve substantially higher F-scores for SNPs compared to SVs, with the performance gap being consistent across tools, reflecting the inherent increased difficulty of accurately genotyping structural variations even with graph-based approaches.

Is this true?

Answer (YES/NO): NO